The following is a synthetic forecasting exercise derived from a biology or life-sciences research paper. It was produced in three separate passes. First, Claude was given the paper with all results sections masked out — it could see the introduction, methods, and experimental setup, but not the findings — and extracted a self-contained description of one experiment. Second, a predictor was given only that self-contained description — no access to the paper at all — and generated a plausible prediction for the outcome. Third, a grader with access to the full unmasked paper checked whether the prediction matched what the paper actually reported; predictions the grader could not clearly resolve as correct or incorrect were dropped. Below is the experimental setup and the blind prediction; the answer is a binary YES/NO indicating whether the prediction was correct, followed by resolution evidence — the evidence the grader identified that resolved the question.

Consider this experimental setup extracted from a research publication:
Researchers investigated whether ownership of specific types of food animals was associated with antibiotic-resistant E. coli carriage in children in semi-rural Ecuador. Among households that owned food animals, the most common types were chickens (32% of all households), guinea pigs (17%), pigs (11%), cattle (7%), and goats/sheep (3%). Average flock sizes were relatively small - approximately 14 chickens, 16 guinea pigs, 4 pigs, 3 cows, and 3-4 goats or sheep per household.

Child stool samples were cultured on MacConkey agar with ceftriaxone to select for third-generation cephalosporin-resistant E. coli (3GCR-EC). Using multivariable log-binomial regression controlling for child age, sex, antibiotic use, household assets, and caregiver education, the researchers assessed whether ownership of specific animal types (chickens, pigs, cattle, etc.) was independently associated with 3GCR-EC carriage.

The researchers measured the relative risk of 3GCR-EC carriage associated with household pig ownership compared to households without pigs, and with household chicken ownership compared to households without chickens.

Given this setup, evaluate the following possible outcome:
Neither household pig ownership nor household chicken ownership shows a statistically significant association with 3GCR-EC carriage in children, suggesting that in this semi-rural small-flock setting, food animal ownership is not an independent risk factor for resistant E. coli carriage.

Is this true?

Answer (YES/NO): NO